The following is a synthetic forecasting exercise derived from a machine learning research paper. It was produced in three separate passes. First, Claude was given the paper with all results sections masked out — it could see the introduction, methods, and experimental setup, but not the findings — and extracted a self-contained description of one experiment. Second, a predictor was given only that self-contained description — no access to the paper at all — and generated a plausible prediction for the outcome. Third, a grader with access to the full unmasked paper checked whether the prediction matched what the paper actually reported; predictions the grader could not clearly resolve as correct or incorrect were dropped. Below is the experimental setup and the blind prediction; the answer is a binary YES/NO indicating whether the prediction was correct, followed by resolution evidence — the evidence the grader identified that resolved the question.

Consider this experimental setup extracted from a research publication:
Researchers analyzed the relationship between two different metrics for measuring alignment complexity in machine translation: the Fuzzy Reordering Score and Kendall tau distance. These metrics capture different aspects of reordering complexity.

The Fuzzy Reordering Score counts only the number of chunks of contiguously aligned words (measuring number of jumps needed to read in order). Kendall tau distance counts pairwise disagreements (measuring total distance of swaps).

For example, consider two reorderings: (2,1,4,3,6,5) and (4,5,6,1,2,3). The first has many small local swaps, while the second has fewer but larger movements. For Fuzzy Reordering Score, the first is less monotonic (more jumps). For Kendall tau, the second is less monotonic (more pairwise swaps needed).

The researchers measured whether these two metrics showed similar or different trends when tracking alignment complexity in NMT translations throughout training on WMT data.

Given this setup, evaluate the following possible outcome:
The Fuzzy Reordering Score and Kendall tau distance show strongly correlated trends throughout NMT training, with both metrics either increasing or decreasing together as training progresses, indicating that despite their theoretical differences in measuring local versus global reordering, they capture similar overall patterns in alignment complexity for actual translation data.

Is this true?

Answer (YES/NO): YES